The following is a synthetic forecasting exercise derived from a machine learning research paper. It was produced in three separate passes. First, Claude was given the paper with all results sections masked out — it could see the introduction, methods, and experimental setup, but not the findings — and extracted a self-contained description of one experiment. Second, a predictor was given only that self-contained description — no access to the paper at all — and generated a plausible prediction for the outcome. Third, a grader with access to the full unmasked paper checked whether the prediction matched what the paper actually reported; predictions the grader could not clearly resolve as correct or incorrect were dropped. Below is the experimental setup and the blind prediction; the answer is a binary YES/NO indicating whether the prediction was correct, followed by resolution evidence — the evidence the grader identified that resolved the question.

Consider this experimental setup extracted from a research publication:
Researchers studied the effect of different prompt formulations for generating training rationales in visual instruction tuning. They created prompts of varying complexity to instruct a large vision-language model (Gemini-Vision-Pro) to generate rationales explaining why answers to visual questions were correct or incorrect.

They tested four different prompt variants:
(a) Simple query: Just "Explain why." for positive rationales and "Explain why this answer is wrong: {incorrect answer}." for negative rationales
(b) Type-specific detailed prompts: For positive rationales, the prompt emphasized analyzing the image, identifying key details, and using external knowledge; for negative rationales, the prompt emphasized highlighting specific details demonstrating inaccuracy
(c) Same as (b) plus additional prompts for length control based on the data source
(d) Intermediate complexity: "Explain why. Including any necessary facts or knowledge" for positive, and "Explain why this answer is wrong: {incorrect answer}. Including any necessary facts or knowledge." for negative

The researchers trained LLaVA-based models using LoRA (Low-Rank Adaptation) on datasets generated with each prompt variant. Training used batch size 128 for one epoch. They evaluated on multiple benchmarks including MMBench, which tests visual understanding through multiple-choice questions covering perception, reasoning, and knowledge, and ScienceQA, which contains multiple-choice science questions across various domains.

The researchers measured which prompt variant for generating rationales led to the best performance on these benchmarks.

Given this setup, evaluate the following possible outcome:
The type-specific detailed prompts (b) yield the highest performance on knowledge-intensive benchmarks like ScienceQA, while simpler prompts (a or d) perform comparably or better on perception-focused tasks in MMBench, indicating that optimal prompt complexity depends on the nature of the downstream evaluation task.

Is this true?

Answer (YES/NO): NO